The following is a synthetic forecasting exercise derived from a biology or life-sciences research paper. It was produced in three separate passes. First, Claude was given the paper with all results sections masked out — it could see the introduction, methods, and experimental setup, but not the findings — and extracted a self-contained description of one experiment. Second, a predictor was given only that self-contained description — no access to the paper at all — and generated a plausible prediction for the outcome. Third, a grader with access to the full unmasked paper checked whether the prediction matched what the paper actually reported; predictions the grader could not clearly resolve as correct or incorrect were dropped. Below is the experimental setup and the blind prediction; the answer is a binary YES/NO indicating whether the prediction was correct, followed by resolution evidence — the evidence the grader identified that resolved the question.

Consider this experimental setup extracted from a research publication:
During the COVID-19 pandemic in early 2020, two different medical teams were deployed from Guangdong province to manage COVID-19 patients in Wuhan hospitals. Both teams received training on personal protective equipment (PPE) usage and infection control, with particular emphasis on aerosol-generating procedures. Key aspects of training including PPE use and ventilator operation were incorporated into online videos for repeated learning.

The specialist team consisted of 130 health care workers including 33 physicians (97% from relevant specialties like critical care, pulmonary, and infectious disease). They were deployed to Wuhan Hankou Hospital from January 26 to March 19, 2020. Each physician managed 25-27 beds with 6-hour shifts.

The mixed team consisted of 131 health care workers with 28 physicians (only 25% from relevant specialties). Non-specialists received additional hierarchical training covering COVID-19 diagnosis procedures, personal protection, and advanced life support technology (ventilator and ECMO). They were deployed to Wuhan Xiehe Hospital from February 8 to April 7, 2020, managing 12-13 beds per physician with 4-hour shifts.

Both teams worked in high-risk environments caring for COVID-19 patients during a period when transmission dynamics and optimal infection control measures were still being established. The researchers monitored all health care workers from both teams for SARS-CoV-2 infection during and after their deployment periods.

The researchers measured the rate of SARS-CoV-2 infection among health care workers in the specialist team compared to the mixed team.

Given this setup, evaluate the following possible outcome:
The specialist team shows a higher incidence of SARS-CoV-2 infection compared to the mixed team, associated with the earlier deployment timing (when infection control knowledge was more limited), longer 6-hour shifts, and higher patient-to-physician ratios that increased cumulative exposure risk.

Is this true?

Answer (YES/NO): NO